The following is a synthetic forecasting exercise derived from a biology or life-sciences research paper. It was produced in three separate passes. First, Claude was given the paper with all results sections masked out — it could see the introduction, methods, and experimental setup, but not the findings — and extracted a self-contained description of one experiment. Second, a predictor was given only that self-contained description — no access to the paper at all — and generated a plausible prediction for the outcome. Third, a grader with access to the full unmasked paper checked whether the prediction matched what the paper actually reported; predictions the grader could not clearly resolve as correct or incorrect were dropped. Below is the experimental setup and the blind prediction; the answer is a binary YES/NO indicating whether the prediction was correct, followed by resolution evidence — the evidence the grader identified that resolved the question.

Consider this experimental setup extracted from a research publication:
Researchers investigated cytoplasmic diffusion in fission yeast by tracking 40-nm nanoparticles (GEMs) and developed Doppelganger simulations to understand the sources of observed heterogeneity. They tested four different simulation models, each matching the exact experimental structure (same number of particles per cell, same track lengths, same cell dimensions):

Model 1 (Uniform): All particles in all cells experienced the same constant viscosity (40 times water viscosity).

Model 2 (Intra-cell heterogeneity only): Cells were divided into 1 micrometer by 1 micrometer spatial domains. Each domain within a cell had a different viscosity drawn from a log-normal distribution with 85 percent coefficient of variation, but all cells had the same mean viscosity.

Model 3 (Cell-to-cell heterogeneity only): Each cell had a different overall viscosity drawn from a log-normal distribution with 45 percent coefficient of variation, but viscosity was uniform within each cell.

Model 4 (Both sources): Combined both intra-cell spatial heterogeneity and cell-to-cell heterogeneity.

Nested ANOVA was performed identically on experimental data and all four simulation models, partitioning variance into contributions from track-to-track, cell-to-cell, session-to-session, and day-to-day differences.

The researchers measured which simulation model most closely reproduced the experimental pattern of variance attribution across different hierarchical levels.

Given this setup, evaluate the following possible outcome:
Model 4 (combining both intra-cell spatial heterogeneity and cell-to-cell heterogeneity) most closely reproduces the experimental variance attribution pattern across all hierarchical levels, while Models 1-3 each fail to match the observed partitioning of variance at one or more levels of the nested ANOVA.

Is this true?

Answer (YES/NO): YES